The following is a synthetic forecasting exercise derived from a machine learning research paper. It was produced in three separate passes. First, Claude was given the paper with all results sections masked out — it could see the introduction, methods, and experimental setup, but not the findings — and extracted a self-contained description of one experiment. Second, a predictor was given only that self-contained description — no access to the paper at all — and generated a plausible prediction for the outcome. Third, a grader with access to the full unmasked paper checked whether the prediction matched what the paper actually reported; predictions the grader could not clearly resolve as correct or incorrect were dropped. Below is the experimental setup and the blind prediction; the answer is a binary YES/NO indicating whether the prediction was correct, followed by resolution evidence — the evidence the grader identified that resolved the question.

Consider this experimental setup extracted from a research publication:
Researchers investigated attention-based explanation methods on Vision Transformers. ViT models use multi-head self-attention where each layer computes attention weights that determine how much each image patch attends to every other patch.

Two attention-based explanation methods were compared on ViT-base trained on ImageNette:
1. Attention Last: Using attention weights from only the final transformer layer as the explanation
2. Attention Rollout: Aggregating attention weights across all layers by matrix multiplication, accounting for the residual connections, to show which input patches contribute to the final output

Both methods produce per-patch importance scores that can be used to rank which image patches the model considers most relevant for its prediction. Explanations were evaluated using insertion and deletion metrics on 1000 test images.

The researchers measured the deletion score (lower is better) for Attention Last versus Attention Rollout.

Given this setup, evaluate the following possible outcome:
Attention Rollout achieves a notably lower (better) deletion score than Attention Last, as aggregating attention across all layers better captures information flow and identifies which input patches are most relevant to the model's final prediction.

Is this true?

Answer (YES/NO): NO